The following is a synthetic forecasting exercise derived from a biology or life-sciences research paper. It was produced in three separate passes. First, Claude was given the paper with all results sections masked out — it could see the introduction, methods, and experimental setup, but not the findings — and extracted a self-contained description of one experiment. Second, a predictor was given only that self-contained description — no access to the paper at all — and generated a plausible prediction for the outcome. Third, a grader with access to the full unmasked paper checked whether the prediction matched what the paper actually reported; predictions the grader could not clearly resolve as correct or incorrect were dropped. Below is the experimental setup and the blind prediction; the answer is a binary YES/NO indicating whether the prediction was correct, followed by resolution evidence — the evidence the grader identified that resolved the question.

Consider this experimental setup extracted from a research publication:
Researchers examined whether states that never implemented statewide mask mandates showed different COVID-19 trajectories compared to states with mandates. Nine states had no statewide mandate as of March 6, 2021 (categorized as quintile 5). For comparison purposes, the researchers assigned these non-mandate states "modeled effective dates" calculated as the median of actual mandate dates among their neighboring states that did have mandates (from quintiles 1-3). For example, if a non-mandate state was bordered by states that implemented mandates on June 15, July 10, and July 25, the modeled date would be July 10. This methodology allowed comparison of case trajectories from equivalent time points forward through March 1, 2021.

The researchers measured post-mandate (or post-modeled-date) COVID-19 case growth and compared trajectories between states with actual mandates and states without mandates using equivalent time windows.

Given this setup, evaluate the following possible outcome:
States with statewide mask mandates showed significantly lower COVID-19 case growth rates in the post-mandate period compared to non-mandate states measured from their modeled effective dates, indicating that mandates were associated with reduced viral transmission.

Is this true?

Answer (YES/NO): NO